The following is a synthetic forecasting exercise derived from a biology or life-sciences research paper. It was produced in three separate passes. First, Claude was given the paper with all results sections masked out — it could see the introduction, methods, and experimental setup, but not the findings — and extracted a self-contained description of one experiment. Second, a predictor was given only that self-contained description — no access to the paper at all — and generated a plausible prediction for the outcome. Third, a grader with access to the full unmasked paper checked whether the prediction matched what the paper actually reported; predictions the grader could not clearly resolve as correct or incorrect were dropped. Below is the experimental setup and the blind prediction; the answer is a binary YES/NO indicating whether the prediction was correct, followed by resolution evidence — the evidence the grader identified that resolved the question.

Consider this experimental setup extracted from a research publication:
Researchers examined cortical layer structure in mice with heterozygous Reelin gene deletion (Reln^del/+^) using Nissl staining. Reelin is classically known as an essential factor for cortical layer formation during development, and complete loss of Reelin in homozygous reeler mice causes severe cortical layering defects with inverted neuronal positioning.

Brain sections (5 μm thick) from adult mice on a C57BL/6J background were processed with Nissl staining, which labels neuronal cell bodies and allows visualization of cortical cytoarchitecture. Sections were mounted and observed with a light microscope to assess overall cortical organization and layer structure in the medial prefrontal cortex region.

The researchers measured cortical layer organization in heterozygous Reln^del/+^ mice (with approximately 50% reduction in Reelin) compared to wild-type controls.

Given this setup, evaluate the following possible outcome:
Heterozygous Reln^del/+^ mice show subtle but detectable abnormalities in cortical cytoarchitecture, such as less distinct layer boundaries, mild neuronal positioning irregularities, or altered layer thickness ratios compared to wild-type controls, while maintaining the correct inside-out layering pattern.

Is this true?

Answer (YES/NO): YES